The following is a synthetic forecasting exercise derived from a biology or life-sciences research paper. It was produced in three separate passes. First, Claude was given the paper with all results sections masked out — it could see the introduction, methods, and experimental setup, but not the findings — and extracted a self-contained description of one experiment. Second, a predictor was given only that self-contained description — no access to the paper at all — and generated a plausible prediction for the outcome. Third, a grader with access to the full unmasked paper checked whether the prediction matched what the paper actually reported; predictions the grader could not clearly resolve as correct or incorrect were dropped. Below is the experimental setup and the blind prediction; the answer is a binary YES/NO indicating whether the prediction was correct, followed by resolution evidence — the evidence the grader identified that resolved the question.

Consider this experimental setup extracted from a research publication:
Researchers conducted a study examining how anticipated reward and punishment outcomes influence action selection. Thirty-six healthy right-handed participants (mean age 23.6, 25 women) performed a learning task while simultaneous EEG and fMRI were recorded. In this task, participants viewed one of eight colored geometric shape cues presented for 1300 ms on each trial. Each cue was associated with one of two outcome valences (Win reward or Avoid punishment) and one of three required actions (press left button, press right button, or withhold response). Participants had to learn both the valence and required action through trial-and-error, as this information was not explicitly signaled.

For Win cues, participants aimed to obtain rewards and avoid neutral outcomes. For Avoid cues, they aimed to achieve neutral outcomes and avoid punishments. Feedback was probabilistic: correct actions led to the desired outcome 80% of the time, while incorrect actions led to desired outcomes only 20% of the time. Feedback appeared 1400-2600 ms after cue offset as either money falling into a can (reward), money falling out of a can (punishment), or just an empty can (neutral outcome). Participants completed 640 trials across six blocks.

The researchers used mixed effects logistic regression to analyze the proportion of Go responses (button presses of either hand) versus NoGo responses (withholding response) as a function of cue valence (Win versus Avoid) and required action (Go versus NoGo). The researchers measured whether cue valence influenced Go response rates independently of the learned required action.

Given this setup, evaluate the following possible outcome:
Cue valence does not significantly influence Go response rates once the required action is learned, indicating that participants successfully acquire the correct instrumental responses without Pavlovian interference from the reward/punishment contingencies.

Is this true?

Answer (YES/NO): NO